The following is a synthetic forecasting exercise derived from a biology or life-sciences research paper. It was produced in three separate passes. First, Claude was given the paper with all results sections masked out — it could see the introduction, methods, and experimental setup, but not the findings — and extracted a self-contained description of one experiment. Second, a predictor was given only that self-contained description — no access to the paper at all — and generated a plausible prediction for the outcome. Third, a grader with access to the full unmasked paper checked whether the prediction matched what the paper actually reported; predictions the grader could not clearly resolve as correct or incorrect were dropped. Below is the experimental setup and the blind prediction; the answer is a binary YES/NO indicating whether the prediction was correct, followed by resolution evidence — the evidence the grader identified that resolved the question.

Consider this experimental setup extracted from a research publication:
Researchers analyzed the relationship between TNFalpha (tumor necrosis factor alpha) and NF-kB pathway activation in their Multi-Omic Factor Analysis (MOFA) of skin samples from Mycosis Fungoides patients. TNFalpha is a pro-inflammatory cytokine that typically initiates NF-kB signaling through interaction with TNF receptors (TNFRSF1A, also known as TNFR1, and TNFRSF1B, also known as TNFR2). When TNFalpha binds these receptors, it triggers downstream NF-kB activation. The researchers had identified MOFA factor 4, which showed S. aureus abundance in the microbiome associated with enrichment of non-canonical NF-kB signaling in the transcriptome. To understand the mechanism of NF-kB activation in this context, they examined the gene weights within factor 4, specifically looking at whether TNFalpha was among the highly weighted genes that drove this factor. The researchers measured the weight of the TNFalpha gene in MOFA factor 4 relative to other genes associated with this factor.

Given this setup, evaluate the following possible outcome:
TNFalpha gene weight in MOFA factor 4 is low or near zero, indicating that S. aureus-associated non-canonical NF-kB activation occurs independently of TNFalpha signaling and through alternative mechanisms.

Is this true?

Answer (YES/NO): YES